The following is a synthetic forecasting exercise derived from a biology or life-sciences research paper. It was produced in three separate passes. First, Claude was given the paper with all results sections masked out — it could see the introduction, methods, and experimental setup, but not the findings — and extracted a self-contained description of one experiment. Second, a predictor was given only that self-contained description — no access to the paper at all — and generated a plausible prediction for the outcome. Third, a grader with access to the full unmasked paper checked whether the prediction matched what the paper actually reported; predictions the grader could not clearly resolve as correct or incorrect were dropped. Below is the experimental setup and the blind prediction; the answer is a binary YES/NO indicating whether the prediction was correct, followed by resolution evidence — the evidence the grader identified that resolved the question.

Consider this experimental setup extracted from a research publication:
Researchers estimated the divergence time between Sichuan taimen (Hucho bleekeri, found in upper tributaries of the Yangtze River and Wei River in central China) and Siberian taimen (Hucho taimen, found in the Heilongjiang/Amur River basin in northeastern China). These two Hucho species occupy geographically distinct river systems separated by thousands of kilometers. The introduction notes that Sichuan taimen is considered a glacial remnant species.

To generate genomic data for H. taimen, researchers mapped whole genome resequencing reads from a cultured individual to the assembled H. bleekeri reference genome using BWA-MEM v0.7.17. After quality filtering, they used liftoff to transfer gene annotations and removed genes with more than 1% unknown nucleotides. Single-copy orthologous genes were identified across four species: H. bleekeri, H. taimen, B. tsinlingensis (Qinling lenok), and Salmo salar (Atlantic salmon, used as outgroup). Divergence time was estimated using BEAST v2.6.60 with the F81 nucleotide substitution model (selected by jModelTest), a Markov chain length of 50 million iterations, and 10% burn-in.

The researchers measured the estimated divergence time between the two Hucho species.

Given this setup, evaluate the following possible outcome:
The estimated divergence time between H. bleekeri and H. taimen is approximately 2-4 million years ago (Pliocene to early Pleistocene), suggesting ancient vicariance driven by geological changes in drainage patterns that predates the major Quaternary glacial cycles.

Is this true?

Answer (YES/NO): YES